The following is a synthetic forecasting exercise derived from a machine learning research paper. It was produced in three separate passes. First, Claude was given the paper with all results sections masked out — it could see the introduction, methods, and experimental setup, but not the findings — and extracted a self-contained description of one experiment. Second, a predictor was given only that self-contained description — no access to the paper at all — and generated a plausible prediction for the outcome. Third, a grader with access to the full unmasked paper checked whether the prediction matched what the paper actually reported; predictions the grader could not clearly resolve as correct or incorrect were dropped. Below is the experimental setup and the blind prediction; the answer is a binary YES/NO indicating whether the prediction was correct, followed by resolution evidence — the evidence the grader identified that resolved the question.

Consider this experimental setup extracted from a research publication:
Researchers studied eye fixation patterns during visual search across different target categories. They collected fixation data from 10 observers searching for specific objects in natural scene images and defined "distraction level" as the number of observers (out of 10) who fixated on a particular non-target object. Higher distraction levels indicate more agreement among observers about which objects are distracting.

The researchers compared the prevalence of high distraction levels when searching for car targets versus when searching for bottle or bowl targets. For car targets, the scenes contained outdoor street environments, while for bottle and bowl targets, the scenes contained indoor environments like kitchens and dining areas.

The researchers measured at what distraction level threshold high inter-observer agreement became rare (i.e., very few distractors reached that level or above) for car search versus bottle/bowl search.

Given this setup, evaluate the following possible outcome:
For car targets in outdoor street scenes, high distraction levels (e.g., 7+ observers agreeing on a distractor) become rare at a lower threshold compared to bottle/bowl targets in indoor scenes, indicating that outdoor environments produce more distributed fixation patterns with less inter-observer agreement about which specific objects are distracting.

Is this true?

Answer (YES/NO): YES